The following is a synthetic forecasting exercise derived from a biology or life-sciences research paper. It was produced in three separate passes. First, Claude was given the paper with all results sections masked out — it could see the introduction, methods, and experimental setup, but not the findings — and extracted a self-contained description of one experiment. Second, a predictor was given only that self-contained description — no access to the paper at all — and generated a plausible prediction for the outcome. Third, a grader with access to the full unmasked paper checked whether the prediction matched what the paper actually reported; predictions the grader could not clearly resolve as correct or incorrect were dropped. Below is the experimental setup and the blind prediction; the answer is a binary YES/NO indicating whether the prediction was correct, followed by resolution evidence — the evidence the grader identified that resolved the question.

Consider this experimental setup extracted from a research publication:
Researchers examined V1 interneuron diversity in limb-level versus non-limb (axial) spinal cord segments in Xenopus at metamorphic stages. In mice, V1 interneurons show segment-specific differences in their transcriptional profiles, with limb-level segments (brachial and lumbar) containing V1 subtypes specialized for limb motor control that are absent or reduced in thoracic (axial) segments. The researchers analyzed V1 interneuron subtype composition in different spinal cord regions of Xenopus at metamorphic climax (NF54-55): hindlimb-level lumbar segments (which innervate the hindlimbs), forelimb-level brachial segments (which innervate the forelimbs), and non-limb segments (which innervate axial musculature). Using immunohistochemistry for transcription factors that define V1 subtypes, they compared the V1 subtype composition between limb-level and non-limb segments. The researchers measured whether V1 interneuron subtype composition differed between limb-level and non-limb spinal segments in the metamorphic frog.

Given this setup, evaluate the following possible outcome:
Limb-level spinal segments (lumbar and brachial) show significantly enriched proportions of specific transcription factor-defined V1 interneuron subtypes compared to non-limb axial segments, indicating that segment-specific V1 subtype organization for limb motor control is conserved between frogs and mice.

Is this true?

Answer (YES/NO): NO